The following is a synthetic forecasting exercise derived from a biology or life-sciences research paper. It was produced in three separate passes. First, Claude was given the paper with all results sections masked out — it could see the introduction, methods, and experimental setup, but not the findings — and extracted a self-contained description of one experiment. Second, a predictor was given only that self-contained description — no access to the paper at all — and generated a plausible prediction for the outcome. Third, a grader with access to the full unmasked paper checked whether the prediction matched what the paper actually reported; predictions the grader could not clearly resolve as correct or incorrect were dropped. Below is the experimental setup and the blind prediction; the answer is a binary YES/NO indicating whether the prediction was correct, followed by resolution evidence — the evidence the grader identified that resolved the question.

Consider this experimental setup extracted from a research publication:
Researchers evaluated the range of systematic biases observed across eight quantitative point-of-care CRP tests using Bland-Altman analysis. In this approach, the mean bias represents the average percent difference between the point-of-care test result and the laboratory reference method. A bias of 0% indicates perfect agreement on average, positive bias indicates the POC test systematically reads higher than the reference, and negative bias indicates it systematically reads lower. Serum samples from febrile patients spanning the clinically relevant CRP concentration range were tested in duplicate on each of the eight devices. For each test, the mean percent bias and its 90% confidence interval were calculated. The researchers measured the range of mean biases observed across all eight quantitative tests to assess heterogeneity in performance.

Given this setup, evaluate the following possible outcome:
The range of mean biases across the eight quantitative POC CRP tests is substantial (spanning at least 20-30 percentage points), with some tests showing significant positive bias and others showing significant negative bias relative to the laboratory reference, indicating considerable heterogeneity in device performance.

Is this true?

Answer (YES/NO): YES